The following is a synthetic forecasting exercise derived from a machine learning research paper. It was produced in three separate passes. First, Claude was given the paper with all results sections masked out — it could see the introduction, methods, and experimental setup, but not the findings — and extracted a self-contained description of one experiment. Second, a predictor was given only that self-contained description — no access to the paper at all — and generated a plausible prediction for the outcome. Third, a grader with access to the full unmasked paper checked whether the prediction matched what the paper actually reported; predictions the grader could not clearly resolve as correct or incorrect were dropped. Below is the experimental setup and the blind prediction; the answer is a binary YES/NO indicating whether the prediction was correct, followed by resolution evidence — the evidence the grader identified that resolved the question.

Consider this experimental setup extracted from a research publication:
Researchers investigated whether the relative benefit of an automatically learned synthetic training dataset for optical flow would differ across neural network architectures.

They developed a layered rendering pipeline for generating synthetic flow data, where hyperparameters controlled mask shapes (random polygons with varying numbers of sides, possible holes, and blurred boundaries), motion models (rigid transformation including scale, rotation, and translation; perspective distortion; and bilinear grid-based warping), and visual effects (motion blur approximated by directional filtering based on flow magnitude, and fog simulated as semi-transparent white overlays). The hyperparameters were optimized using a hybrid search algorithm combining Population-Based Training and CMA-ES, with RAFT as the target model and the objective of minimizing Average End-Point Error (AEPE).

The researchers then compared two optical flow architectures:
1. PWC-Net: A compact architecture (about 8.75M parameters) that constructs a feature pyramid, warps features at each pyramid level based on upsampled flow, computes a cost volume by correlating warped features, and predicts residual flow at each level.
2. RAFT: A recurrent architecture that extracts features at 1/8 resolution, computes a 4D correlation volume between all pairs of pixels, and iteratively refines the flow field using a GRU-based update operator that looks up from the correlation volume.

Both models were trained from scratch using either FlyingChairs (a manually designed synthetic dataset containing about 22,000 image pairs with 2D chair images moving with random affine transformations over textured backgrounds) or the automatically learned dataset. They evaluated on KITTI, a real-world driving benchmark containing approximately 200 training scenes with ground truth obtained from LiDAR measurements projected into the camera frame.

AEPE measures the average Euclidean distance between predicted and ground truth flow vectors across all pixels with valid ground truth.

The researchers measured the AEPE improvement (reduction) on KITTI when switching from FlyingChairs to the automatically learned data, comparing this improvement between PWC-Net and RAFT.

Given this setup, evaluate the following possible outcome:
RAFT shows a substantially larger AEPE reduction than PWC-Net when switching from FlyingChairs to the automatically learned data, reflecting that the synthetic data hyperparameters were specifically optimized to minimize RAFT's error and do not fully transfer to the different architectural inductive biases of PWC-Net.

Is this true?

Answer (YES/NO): NO